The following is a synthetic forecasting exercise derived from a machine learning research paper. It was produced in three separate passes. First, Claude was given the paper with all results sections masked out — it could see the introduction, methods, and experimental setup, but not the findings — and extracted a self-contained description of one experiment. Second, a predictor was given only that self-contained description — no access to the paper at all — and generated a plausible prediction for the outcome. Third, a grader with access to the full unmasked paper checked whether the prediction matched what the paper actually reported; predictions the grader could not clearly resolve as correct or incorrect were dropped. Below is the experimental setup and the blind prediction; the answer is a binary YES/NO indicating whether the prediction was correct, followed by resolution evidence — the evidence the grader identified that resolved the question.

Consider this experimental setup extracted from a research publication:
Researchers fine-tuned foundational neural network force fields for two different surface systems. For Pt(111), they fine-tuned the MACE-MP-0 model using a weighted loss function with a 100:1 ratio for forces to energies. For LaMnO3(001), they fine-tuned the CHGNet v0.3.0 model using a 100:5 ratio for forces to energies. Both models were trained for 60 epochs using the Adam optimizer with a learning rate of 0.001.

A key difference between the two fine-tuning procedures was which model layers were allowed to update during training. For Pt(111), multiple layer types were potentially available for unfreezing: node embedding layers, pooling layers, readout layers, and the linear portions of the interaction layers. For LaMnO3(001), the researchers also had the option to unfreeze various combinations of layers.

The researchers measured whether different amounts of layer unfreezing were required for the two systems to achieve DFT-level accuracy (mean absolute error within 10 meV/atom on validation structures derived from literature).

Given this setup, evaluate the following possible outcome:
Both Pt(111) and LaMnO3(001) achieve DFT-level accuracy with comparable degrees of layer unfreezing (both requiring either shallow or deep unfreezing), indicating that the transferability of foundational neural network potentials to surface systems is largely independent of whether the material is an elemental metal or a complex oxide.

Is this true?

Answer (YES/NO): NO